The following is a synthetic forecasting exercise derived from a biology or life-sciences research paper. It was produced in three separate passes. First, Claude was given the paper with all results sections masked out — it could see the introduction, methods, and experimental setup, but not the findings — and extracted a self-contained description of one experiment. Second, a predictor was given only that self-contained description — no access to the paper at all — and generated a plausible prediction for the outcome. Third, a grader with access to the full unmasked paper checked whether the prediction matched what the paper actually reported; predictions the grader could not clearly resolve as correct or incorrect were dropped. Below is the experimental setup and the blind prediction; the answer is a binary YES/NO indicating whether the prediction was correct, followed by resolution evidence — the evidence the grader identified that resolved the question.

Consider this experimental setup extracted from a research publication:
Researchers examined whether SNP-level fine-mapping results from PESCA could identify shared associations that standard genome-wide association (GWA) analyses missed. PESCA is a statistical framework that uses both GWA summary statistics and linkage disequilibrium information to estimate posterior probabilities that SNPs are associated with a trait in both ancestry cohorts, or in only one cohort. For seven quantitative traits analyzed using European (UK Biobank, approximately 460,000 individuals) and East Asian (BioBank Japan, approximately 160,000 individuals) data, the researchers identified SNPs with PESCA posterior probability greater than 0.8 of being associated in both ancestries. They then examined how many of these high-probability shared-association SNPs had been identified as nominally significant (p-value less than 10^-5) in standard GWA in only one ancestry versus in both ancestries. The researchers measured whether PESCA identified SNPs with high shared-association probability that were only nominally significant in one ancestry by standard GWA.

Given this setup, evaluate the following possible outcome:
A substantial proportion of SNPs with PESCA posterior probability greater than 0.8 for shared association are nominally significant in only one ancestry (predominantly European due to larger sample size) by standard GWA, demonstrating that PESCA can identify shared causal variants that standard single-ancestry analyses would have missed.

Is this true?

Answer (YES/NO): NO